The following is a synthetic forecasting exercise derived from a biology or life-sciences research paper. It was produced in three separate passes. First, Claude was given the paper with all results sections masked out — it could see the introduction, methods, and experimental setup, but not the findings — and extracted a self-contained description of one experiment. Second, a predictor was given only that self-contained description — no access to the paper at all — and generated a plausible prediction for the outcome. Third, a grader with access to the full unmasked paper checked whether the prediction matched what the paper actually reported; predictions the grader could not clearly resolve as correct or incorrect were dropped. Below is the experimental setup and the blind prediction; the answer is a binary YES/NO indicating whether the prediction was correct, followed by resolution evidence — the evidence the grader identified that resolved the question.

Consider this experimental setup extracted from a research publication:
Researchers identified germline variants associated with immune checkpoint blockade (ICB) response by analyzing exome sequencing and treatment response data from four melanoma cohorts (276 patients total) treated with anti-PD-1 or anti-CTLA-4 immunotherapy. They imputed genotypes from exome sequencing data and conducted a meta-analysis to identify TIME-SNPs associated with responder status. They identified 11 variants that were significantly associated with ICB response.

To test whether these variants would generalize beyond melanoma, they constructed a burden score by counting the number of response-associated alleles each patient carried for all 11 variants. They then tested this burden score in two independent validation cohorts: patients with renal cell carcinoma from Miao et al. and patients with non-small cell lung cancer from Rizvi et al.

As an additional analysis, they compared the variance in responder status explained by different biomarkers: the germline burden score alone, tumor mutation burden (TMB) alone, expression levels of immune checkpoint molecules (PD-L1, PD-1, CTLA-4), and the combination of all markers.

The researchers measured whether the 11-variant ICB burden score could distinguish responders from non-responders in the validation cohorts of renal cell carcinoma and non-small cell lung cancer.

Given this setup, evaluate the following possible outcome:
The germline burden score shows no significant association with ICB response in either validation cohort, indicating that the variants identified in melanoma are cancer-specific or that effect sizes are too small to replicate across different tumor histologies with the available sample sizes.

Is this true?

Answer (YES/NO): NO